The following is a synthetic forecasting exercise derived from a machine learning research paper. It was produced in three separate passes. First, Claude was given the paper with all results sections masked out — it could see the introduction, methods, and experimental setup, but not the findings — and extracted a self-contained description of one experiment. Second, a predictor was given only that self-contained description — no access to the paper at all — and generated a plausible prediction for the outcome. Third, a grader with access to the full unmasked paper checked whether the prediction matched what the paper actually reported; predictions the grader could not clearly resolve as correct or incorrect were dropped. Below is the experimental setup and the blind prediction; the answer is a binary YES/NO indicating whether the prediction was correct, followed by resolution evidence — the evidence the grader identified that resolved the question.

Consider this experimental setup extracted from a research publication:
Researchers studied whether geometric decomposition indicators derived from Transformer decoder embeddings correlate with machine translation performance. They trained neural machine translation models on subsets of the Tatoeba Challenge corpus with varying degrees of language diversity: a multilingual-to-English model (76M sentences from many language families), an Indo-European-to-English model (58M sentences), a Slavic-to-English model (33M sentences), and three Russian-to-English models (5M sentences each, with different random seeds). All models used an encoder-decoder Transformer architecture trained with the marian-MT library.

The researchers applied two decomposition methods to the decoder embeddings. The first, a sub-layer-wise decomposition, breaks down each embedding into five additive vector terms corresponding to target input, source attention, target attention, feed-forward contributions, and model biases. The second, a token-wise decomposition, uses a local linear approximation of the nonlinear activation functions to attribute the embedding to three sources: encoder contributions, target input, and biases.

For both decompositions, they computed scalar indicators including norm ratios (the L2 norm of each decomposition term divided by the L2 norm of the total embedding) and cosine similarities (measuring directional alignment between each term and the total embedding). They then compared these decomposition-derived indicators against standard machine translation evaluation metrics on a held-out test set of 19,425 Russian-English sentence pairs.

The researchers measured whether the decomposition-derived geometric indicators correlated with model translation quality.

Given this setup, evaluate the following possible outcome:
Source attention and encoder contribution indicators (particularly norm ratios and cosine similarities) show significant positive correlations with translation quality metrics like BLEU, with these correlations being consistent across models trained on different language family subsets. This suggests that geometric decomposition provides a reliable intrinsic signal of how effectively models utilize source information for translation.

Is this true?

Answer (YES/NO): NO